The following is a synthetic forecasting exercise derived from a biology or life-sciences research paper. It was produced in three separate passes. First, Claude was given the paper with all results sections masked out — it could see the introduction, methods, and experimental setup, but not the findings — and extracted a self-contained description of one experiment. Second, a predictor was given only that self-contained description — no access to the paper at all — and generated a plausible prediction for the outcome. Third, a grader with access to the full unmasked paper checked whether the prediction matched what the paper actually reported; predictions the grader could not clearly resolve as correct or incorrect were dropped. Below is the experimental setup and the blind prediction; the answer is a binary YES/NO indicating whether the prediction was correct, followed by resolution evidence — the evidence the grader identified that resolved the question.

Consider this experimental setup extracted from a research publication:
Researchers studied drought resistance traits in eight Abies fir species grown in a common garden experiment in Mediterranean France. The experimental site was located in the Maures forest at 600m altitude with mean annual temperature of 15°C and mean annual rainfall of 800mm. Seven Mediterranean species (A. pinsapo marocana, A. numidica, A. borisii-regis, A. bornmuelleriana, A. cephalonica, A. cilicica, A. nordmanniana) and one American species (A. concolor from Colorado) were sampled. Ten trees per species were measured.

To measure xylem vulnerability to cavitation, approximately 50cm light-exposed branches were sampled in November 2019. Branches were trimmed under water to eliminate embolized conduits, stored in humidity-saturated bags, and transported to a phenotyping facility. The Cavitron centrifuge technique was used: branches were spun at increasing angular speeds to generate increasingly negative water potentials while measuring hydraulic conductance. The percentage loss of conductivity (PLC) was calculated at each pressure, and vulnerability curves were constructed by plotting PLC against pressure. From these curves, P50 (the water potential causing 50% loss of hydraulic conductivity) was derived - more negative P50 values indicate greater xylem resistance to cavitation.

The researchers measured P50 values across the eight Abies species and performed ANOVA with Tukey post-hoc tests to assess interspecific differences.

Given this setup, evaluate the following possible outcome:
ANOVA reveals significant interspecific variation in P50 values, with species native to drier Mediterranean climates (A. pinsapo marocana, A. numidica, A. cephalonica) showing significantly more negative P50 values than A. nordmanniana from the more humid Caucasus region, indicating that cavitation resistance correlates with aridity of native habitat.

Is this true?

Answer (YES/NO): NO